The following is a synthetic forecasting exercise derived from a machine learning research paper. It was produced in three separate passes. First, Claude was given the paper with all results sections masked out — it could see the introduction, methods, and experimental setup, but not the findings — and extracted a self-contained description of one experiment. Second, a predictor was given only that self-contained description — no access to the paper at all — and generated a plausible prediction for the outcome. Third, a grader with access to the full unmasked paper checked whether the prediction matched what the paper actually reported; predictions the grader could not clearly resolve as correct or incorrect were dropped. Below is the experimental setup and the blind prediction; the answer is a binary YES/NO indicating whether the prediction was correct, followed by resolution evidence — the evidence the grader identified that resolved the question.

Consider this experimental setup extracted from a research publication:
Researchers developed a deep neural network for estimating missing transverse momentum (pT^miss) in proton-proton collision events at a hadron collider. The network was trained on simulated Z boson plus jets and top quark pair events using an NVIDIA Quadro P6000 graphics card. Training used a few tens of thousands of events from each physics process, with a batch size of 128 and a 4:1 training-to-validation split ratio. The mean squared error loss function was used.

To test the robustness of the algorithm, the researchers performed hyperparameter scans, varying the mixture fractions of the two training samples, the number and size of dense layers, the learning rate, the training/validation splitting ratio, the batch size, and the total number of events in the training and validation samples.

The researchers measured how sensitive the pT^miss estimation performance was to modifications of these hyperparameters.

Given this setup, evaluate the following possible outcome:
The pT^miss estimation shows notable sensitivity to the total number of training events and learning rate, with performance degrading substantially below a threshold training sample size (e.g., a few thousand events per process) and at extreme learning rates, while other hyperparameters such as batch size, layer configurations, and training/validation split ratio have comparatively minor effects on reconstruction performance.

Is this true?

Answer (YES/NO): NO